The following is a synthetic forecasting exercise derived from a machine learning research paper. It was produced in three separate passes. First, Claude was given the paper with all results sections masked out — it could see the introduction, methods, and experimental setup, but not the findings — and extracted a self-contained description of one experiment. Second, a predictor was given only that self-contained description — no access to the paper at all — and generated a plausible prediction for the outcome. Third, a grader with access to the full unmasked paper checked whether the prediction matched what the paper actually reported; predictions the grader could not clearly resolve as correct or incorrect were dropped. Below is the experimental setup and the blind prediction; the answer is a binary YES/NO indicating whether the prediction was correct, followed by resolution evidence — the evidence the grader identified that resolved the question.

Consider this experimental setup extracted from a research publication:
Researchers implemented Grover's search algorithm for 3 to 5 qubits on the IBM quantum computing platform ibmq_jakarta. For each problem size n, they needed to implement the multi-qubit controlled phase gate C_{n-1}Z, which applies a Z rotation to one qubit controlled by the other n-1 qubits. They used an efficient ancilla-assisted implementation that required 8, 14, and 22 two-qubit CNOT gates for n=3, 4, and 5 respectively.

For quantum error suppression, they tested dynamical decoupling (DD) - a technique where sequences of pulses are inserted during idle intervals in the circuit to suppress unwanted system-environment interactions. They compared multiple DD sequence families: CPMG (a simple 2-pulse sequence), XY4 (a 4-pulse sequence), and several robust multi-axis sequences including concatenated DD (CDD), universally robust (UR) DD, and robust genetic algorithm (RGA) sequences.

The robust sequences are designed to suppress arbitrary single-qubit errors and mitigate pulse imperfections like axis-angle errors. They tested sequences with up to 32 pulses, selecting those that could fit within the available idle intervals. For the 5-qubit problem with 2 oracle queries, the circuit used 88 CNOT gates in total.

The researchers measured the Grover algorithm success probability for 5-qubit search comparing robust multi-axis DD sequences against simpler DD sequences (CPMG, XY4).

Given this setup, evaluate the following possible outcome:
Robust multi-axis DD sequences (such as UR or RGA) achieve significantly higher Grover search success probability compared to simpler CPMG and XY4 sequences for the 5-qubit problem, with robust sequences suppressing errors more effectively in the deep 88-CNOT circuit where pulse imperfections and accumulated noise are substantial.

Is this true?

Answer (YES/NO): YES